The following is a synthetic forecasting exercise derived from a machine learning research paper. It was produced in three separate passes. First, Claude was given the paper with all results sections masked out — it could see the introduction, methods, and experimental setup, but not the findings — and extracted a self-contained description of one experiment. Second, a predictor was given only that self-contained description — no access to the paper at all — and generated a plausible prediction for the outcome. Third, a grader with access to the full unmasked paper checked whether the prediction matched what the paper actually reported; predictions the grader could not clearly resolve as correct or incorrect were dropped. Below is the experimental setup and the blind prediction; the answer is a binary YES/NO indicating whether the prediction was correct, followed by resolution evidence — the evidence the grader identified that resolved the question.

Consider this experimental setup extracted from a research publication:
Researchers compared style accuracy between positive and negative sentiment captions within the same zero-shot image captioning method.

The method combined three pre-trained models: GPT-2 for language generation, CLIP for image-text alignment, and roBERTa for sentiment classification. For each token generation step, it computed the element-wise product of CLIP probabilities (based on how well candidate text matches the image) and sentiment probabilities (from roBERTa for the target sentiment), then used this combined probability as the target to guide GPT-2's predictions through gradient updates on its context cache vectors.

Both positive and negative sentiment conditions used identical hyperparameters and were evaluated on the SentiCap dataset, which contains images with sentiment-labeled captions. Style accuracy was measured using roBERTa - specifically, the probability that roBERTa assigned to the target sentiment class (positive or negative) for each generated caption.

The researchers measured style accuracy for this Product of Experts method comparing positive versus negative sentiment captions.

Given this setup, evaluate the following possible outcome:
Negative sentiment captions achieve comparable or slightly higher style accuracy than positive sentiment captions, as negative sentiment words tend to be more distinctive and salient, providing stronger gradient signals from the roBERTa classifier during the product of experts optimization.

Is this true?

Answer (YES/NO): NO